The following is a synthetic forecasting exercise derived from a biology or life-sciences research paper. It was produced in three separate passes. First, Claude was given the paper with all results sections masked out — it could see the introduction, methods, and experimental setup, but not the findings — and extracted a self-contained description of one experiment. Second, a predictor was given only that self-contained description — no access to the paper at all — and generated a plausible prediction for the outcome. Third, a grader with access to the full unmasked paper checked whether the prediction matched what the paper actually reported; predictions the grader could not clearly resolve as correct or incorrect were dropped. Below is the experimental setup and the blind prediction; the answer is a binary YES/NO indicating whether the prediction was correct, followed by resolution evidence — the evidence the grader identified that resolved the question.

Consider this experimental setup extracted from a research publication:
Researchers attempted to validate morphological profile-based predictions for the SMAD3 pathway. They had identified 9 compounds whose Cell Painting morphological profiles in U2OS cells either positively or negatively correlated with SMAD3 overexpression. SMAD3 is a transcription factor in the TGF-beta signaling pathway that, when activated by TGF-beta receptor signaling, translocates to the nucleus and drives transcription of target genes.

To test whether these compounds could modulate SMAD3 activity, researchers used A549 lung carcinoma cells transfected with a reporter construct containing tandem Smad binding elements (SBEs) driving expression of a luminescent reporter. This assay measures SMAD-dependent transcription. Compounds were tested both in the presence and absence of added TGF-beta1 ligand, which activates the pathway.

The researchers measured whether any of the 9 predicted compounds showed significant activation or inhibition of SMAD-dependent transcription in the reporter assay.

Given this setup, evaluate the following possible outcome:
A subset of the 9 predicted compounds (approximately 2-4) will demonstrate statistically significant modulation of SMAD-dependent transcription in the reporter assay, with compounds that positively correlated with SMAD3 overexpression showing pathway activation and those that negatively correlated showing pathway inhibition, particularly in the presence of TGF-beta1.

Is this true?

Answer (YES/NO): NO